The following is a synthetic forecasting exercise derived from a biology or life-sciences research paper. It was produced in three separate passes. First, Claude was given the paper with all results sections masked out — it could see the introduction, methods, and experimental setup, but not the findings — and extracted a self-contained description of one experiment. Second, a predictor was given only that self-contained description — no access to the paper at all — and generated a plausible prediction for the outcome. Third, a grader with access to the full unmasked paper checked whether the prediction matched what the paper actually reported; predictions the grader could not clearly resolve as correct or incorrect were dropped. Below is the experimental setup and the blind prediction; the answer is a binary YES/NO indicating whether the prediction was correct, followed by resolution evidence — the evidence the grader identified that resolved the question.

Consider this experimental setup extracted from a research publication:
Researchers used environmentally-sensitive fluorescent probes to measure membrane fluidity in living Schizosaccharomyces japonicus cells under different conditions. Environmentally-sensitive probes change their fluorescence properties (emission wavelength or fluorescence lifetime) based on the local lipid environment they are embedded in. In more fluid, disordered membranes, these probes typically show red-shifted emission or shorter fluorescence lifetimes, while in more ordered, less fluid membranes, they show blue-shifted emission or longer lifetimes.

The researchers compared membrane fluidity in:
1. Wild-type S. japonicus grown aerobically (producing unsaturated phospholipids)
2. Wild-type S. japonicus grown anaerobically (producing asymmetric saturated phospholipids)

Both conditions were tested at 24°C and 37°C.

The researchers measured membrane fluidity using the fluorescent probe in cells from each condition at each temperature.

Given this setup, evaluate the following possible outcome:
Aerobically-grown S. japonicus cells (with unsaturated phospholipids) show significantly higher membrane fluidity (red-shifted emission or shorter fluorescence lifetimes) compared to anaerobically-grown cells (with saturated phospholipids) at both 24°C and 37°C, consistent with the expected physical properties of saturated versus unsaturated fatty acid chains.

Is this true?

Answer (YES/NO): NO